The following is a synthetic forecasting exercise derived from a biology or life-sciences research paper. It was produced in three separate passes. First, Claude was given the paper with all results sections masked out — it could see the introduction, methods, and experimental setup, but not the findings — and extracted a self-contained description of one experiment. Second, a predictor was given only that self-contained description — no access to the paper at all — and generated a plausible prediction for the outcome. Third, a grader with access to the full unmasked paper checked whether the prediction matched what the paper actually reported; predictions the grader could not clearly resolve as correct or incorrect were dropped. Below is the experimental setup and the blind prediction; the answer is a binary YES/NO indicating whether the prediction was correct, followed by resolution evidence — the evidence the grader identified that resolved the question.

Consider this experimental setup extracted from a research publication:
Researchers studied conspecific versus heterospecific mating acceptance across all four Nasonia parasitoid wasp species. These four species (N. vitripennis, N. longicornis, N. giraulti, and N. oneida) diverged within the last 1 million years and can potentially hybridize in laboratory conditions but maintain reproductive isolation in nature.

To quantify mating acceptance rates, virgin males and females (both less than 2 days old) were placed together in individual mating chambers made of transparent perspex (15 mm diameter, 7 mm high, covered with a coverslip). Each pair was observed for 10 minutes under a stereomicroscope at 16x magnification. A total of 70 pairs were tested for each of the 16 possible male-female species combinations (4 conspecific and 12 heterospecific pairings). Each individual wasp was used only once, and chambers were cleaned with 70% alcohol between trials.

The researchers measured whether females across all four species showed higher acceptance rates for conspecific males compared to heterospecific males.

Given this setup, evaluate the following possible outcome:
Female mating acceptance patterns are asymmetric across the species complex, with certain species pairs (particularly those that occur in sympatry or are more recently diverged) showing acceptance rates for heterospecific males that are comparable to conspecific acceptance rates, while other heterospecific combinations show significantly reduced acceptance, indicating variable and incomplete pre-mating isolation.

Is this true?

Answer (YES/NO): NO